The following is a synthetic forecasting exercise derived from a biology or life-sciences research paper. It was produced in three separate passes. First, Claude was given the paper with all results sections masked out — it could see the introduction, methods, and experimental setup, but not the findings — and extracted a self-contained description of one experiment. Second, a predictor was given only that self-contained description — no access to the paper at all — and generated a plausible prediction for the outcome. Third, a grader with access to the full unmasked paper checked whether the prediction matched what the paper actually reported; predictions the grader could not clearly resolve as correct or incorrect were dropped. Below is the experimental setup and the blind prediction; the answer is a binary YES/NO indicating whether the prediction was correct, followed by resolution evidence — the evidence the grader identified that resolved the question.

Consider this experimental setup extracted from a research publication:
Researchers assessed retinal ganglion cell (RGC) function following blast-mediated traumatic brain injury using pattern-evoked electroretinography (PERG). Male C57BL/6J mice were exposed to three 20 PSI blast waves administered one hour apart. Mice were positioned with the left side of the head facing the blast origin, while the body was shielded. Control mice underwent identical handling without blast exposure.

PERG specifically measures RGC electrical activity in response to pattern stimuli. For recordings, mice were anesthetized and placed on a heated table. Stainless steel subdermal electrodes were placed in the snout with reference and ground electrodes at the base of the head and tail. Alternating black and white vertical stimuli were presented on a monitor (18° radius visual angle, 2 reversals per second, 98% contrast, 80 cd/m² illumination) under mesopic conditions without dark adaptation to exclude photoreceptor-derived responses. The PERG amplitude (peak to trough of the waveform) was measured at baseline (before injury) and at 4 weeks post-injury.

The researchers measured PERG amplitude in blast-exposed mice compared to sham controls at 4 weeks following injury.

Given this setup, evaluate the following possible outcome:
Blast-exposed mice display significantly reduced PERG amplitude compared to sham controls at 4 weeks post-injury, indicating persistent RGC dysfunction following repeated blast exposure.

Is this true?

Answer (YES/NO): YES